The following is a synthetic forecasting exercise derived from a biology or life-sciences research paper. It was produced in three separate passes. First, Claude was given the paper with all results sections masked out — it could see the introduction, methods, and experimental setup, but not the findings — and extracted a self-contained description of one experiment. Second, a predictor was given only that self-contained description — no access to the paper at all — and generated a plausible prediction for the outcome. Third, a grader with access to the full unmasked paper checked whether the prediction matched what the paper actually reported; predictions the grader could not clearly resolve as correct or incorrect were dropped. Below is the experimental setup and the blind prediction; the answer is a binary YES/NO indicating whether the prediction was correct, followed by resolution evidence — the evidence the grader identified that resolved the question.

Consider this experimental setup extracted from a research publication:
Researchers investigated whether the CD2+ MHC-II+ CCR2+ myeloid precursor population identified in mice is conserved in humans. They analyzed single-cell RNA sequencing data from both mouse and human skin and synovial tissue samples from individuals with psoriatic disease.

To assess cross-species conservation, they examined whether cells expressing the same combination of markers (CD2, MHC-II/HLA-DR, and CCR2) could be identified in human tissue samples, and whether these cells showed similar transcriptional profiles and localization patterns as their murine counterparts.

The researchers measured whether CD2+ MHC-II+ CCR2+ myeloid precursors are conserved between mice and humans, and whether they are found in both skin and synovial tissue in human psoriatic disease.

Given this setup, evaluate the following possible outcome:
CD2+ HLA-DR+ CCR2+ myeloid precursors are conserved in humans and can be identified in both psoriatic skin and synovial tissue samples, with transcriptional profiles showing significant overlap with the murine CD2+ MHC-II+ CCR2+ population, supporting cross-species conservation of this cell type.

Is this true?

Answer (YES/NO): YES